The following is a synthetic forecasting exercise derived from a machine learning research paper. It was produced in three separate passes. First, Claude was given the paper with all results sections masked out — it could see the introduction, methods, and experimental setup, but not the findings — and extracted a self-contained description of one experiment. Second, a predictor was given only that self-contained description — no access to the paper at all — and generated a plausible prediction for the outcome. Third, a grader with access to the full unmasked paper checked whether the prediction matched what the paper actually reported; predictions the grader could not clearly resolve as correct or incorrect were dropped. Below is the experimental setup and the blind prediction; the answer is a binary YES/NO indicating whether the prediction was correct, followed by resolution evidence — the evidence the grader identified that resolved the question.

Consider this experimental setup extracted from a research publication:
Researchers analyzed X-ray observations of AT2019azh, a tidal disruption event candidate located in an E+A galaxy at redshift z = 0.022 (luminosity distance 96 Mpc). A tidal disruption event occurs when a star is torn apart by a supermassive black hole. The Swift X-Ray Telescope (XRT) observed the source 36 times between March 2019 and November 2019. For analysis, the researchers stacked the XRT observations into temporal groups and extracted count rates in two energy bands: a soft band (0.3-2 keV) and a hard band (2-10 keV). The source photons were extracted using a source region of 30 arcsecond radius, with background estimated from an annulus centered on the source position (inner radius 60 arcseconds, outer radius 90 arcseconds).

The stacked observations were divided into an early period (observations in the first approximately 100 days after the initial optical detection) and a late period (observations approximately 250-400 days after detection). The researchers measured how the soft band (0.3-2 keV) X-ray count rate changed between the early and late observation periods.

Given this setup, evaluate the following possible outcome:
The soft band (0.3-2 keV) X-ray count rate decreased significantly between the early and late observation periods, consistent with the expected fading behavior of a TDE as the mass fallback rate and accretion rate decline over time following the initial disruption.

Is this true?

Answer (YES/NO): NO